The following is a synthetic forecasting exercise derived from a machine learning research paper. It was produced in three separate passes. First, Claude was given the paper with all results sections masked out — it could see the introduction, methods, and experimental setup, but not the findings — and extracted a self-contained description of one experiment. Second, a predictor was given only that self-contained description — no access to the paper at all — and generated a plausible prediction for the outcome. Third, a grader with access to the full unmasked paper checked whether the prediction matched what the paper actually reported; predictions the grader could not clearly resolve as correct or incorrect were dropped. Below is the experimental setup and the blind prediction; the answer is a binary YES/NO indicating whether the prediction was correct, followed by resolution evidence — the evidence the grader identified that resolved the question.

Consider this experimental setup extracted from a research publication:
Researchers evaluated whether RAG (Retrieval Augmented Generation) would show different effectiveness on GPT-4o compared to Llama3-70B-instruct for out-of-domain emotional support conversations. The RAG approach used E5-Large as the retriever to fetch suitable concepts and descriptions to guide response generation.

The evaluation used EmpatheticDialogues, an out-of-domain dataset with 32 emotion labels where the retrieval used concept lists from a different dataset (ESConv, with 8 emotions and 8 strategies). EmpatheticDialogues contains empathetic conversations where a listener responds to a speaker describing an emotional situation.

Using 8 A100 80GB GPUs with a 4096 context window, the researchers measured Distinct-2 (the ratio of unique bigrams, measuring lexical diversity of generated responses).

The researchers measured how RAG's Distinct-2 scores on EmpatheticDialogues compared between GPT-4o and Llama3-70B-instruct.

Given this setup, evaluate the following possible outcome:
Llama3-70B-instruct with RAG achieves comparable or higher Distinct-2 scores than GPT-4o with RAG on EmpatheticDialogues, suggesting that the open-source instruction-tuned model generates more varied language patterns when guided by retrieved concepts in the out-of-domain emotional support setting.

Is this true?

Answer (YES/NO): NO